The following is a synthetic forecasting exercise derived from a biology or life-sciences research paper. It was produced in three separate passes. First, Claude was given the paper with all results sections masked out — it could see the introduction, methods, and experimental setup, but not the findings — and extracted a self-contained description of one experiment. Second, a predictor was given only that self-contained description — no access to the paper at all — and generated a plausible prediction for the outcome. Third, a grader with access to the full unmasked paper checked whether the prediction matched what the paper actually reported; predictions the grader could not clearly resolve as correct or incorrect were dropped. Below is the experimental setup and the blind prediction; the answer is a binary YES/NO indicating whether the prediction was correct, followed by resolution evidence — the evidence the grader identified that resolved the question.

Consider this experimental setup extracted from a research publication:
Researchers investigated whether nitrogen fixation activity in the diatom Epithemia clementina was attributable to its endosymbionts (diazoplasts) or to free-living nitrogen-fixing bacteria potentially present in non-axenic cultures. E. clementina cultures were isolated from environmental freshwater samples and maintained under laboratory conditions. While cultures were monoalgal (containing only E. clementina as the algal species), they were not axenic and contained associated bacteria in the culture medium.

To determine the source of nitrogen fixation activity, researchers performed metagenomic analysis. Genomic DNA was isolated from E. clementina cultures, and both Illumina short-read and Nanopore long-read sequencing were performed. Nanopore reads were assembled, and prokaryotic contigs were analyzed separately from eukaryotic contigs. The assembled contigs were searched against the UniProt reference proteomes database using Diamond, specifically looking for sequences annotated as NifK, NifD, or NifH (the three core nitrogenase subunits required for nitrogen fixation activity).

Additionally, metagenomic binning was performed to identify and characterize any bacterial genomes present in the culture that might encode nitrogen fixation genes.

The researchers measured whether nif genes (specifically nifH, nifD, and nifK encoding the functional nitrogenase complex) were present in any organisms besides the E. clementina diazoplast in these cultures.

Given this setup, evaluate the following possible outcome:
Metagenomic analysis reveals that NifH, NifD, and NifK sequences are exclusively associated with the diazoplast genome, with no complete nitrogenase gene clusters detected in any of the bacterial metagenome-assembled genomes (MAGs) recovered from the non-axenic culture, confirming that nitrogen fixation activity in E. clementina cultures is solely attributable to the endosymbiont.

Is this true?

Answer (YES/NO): NO